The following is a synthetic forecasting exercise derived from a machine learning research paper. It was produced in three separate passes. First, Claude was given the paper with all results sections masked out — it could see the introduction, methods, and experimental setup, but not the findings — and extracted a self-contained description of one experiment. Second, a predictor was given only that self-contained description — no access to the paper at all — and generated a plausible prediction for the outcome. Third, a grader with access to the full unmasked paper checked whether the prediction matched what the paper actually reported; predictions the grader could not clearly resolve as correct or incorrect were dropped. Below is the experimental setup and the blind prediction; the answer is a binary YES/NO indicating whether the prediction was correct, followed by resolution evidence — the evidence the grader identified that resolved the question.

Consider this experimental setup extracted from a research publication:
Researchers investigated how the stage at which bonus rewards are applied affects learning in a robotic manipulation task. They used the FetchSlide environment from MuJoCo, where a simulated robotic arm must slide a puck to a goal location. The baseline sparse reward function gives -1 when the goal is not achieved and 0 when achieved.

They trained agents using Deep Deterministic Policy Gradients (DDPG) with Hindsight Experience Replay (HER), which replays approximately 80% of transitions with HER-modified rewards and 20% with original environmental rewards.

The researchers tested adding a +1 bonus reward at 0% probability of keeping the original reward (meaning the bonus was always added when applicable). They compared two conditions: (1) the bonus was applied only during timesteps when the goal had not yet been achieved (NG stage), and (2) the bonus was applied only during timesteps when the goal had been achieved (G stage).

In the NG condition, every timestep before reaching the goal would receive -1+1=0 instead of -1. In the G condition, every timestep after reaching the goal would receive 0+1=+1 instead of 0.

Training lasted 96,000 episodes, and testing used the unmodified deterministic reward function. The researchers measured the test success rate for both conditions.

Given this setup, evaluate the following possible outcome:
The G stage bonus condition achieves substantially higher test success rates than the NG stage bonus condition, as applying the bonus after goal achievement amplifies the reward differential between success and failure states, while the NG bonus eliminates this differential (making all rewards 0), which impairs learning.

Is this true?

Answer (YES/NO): YES